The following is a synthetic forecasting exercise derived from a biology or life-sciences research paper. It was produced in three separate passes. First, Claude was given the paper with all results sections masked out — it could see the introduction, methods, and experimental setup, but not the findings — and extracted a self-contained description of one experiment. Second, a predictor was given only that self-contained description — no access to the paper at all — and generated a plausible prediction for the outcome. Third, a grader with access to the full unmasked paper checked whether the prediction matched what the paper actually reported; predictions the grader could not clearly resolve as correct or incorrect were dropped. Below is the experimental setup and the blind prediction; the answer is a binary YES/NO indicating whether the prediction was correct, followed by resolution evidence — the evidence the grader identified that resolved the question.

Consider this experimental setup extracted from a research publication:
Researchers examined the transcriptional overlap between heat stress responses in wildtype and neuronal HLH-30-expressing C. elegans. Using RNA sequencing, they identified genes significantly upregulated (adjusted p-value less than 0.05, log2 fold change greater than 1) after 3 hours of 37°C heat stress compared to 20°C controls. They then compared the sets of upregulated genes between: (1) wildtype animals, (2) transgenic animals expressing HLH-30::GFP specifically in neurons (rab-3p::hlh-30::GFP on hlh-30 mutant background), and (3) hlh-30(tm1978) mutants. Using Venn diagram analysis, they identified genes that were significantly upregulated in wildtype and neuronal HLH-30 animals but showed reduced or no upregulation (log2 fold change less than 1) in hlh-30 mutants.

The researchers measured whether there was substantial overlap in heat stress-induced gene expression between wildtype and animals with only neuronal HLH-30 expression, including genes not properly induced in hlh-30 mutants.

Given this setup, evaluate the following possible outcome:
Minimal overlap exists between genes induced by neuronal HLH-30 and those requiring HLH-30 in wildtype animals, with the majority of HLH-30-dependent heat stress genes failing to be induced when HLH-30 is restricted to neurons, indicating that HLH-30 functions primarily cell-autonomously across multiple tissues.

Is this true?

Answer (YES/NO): NO